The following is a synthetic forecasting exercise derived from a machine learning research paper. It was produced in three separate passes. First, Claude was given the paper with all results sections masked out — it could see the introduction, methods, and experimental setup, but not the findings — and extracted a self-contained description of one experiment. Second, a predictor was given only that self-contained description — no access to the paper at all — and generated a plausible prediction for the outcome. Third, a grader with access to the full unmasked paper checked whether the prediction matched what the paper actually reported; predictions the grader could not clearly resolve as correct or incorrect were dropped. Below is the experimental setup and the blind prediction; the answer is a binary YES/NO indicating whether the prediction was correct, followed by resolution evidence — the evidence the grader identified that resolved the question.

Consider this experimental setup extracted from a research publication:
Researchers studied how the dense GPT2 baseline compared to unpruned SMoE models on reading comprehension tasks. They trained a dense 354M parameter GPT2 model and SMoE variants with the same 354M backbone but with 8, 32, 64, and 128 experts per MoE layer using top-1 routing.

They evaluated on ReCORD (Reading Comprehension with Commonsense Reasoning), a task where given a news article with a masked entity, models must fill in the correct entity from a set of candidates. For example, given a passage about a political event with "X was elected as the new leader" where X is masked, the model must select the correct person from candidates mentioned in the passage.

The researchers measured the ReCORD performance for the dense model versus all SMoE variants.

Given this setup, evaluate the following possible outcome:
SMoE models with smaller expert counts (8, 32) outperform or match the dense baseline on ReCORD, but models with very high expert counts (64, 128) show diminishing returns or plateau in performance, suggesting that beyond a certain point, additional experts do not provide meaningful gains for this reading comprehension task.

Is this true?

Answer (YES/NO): NO